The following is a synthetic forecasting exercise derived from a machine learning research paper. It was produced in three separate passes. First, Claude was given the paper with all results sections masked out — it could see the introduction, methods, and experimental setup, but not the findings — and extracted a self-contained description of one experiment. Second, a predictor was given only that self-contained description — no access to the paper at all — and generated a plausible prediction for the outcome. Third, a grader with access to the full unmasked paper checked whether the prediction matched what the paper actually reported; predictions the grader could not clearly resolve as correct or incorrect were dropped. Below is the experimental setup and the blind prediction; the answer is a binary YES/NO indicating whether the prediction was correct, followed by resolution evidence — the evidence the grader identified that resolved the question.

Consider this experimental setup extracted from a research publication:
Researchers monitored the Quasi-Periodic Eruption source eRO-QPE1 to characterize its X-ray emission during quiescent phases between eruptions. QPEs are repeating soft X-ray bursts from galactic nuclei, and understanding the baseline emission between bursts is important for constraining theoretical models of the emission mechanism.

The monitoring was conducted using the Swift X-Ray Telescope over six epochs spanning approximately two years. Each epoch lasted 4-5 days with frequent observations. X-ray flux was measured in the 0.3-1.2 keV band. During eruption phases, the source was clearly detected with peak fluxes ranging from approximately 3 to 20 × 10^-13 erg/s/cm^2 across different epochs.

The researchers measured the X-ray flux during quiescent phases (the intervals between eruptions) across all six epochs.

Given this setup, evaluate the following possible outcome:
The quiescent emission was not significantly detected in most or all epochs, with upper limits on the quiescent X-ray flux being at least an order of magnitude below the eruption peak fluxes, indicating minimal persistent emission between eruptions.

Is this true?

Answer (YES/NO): YES